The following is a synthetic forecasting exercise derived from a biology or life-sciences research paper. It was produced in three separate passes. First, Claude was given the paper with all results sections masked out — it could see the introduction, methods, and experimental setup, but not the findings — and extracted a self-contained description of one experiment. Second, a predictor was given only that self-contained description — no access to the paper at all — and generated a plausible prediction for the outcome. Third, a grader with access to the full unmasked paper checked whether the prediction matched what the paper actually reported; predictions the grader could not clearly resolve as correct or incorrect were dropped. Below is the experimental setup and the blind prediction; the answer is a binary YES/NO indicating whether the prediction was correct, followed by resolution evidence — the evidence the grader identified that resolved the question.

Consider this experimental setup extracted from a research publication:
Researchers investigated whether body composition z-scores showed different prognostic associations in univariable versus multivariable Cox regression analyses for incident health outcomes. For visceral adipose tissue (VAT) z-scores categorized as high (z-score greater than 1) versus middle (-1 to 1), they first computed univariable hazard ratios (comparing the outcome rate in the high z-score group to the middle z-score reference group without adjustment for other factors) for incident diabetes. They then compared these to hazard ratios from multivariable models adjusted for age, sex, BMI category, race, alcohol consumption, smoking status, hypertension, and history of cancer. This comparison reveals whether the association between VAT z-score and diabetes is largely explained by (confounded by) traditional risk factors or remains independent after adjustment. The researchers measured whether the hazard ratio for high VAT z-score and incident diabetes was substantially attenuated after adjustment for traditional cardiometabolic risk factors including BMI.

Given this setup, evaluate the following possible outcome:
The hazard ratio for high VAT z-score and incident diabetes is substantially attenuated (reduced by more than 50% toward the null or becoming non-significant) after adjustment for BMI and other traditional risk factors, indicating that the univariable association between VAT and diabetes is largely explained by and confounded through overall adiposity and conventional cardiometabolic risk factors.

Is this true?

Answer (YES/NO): NO